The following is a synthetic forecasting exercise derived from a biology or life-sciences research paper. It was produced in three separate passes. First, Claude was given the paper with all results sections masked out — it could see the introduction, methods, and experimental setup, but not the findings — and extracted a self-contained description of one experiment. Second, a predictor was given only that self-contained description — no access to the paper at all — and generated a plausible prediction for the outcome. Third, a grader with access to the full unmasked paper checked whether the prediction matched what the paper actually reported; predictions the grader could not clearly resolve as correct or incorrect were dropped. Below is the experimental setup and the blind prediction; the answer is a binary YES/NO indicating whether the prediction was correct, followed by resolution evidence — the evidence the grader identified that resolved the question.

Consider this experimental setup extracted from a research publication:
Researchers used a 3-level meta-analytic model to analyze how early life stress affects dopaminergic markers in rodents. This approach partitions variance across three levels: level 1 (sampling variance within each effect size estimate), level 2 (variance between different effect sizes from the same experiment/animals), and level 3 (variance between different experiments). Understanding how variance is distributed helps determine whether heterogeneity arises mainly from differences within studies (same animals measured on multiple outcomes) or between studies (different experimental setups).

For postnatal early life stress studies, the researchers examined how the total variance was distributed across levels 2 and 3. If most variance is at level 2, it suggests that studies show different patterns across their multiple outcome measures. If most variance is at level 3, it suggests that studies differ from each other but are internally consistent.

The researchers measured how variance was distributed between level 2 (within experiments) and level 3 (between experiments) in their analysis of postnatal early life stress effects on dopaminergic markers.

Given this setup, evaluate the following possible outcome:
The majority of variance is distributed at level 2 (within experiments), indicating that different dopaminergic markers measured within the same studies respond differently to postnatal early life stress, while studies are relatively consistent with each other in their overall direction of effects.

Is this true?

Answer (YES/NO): YES